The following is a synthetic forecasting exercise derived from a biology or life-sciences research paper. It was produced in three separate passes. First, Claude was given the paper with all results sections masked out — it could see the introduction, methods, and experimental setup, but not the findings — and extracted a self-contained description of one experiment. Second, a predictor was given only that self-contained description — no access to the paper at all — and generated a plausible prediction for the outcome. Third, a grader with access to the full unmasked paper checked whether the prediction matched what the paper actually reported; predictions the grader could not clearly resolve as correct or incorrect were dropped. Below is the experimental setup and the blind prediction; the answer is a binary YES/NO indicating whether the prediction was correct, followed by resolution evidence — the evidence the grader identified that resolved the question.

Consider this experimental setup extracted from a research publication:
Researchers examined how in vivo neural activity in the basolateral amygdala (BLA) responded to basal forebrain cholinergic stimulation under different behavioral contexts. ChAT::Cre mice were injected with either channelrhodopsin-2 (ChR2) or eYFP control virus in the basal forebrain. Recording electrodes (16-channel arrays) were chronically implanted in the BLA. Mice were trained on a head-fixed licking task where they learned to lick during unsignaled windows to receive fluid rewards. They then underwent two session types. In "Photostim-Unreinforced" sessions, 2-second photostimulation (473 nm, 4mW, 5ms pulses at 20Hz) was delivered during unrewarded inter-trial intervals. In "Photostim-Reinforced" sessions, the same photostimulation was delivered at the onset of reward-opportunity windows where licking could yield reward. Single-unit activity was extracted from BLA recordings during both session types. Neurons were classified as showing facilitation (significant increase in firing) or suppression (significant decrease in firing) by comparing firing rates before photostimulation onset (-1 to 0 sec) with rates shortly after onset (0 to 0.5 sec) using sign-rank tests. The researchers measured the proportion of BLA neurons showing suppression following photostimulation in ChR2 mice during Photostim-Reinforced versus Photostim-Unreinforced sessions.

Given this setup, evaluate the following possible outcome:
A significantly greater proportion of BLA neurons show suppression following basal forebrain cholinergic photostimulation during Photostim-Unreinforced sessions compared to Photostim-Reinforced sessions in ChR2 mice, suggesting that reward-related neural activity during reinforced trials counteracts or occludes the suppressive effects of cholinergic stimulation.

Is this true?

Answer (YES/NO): NO